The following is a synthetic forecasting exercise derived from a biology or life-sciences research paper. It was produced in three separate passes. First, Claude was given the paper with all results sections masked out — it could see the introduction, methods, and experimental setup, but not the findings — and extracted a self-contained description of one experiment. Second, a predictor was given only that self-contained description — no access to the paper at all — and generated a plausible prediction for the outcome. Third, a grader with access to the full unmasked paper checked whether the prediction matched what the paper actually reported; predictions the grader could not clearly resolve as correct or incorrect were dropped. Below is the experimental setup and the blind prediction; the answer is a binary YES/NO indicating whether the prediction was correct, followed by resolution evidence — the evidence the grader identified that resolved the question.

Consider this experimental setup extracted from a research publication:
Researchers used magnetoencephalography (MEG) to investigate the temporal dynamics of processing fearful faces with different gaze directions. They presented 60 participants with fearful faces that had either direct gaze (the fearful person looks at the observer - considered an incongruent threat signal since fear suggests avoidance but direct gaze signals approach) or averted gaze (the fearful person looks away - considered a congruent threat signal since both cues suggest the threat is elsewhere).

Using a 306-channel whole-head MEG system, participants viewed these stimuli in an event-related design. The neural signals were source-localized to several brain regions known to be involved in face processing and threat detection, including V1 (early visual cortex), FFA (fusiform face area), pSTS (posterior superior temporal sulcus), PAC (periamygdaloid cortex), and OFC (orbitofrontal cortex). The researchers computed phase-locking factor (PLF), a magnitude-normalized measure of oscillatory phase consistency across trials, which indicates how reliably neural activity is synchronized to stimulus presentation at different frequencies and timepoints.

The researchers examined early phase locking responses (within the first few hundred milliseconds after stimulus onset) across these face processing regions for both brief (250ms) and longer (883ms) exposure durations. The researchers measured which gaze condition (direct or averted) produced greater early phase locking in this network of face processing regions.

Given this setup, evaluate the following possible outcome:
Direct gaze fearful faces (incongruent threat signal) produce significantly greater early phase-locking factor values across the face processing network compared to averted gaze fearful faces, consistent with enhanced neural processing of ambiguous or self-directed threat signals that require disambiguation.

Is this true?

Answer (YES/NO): NO